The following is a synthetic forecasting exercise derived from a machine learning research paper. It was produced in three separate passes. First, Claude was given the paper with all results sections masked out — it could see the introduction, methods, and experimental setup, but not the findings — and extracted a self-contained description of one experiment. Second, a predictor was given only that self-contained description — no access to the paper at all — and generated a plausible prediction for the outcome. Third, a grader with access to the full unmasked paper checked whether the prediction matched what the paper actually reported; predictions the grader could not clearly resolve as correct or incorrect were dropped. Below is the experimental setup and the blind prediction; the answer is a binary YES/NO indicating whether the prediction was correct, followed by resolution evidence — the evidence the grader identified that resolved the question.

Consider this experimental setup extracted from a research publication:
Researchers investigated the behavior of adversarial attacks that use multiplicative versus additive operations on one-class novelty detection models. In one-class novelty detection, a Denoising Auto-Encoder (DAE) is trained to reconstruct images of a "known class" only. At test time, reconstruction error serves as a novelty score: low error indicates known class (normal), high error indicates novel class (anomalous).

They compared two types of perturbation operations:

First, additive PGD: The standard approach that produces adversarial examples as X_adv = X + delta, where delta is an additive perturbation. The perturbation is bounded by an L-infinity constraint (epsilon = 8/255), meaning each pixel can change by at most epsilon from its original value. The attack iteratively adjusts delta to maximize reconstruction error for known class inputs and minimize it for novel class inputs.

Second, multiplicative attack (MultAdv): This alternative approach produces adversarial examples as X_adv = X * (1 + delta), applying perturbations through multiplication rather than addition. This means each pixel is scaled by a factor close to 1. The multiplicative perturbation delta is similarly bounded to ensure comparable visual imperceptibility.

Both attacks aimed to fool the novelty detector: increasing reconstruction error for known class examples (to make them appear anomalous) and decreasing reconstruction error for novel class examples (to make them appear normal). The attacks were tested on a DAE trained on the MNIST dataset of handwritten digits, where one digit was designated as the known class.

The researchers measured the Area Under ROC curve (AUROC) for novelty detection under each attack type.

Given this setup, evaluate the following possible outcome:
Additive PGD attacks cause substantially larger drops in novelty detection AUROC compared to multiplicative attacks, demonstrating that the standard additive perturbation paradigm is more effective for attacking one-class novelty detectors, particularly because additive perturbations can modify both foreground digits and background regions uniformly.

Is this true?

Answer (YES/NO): YES